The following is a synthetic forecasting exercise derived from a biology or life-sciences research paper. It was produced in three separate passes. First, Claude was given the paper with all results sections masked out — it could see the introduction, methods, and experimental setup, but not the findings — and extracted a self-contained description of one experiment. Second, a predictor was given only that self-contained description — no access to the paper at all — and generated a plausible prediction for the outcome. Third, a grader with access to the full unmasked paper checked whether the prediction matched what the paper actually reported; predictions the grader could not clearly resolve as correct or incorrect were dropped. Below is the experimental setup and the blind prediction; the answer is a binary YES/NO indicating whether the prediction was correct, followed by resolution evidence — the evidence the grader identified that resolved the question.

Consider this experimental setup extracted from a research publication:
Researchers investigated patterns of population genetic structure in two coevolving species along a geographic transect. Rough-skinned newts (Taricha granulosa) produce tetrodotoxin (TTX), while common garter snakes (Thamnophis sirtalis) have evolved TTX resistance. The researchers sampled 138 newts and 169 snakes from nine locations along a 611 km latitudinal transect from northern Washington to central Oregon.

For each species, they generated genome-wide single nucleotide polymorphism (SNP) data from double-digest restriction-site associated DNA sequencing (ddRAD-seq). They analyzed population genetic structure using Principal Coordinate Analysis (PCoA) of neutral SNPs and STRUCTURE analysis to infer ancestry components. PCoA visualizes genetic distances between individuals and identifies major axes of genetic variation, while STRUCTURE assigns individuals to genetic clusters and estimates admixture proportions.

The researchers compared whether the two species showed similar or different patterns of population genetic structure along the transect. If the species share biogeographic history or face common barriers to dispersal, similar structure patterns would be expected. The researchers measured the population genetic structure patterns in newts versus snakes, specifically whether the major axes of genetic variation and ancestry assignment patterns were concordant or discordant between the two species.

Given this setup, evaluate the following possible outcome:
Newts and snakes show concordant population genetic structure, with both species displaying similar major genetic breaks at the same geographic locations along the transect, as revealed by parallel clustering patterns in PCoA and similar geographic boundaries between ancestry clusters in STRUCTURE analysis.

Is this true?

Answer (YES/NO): NO